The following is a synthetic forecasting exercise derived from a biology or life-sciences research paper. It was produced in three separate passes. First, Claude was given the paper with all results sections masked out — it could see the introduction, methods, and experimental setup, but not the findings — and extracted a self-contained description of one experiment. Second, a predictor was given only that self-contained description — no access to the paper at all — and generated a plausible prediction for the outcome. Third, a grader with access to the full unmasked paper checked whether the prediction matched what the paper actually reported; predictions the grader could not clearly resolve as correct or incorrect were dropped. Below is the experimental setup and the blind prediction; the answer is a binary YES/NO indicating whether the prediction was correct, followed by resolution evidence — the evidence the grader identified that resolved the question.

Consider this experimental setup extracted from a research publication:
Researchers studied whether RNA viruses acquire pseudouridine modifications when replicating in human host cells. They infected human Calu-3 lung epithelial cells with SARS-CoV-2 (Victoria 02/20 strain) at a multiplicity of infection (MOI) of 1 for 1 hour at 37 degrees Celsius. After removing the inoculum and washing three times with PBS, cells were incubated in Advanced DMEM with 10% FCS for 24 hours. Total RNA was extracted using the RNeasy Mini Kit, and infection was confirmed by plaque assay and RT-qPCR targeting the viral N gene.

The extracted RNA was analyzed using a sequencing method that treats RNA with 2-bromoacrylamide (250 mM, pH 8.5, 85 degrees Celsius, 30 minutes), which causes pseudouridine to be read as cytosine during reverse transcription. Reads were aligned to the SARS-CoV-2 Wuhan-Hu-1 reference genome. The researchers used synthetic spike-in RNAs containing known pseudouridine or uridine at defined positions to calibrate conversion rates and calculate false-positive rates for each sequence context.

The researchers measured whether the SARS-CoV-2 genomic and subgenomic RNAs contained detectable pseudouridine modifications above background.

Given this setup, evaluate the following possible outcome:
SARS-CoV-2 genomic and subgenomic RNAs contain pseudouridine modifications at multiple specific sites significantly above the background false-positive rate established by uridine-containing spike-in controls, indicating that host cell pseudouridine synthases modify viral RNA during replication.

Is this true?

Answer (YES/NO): NO